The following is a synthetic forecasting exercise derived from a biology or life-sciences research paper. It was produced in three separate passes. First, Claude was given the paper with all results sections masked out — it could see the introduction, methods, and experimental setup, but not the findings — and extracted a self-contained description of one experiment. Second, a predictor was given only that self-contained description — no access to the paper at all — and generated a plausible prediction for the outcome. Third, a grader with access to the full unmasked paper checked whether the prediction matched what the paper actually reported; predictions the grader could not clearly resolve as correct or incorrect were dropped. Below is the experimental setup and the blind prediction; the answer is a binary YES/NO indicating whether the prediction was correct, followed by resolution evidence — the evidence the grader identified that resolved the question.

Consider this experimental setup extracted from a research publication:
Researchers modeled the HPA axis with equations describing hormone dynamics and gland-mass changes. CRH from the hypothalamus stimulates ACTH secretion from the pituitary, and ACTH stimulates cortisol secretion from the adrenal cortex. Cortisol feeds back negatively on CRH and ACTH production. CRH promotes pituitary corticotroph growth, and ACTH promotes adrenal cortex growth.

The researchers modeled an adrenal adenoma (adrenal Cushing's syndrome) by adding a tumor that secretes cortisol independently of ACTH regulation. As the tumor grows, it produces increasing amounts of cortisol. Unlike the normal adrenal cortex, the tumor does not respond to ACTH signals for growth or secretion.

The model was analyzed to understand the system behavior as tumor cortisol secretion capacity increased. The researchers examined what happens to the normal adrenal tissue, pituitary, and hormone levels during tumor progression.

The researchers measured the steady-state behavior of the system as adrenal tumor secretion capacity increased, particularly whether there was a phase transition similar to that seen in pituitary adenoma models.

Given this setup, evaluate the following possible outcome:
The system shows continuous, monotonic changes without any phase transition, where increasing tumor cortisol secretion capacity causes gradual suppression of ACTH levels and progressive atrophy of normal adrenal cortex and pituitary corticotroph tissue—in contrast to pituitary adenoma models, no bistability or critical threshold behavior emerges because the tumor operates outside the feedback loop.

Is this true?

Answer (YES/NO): NO